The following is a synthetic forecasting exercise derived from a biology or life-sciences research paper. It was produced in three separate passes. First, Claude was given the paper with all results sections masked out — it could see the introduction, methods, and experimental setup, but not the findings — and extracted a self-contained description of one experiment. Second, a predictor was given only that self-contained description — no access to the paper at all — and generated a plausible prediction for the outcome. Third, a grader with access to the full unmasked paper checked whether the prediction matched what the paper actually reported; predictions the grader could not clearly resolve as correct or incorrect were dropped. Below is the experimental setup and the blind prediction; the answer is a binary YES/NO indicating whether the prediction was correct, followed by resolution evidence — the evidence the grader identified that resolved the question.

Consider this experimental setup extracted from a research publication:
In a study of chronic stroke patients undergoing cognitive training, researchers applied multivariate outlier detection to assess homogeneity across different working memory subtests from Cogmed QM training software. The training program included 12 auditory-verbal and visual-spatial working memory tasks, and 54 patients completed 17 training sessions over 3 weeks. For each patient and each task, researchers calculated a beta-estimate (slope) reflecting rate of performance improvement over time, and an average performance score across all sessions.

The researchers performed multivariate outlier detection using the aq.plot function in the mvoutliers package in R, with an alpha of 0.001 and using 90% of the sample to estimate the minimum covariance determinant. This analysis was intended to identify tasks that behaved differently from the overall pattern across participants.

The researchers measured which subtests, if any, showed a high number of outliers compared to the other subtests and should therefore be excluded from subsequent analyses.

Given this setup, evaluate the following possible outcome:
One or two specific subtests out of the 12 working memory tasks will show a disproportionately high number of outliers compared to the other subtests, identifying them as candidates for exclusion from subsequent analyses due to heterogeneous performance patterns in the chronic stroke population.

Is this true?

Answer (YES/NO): YES